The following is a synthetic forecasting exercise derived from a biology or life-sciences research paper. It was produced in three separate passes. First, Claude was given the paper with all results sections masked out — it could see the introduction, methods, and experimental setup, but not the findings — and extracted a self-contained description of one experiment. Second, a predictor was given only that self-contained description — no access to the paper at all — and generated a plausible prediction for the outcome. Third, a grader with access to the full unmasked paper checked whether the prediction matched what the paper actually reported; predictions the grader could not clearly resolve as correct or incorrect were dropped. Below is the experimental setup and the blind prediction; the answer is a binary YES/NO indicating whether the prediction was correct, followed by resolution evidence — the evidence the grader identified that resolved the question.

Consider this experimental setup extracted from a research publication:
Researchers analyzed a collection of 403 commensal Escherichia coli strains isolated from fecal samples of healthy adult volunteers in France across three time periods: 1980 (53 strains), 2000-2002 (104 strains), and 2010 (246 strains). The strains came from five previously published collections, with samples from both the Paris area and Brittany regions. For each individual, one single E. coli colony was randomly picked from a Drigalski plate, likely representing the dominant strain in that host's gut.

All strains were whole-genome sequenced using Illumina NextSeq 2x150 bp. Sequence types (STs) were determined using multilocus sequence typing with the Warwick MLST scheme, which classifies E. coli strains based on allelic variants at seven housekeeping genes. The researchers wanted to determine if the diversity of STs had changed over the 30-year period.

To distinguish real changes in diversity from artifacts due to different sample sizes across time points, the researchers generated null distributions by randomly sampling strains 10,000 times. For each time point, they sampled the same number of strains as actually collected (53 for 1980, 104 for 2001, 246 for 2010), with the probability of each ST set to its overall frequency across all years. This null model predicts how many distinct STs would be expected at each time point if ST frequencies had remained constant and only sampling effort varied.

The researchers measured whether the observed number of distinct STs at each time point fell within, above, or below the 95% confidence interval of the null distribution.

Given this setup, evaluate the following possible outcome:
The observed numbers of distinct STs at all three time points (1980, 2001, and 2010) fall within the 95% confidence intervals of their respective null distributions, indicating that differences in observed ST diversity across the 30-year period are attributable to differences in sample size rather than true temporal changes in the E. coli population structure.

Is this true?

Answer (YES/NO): NO